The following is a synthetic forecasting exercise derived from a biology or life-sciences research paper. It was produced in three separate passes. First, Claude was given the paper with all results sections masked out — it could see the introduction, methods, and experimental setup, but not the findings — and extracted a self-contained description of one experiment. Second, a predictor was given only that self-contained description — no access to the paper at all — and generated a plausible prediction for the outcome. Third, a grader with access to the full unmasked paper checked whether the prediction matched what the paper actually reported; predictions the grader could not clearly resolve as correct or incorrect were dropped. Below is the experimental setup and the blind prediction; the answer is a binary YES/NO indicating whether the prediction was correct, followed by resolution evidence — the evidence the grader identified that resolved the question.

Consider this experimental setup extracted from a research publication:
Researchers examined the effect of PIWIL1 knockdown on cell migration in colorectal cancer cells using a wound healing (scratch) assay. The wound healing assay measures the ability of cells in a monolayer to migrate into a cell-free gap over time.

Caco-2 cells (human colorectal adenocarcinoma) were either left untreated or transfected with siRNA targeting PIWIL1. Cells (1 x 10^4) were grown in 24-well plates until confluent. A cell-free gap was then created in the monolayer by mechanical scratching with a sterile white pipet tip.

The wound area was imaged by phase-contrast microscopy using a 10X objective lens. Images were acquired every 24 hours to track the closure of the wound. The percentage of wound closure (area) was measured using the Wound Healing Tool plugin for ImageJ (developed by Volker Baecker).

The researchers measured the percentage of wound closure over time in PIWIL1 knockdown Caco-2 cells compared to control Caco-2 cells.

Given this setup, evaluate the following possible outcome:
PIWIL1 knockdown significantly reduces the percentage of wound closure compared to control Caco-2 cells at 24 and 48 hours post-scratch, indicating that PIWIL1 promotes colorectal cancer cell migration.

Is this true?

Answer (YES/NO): YES